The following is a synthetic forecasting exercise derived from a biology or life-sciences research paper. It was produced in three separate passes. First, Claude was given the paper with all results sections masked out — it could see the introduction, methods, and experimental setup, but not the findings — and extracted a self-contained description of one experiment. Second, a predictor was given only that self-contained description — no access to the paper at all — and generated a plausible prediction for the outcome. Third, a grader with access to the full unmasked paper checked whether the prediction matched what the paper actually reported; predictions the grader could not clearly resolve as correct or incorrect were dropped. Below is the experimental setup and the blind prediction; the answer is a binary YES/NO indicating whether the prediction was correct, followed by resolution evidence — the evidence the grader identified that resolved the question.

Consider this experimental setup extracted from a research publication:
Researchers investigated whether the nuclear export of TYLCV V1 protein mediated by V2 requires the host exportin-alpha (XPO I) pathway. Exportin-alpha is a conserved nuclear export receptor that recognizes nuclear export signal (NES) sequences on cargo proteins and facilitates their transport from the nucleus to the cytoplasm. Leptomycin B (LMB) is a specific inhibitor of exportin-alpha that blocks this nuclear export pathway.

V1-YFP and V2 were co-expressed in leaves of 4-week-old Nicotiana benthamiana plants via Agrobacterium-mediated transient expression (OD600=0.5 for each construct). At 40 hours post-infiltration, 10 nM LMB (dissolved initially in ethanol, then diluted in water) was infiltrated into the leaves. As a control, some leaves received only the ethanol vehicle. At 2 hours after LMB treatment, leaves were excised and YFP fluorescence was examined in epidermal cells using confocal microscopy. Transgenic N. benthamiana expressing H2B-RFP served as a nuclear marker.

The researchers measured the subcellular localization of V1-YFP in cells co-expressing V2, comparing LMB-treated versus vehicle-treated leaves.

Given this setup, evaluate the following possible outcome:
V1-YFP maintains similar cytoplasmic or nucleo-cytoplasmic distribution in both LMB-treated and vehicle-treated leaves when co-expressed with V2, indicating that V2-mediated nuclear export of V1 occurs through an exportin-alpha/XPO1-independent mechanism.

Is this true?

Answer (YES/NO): NO